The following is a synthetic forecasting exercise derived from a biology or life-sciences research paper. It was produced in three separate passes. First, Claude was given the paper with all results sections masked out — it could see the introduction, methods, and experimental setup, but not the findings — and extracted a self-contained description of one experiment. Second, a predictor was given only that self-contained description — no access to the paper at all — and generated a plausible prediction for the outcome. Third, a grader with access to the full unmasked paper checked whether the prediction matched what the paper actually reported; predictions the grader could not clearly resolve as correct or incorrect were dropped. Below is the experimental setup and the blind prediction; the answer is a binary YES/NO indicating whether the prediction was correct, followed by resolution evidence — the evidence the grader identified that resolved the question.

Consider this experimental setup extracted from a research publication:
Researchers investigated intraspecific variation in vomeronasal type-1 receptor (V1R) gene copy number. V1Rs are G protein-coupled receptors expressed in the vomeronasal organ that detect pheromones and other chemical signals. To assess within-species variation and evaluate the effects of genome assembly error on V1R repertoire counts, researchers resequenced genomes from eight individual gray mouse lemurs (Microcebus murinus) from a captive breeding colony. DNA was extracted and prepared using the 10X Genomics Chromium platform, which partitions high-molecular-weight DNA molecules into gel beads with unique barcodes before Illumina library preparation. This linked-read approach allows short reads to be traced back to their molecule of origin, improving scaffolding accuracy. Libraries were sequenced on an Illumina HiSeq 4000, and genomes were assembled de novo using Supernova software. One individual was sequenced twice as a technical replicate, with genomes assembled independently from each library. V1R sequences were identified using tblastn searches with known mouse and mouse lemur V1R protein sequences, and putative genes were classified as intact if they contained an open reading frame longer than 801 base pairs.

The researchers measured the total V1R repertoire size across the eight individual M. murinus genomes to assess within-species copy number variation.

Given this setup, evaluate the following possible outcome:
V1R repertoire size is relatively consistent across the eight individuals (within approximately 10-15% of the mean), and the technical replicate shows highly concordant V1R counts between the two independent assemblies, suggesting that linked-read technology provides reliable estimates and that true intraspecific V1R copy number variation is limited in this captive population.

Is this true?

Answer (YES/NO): YES